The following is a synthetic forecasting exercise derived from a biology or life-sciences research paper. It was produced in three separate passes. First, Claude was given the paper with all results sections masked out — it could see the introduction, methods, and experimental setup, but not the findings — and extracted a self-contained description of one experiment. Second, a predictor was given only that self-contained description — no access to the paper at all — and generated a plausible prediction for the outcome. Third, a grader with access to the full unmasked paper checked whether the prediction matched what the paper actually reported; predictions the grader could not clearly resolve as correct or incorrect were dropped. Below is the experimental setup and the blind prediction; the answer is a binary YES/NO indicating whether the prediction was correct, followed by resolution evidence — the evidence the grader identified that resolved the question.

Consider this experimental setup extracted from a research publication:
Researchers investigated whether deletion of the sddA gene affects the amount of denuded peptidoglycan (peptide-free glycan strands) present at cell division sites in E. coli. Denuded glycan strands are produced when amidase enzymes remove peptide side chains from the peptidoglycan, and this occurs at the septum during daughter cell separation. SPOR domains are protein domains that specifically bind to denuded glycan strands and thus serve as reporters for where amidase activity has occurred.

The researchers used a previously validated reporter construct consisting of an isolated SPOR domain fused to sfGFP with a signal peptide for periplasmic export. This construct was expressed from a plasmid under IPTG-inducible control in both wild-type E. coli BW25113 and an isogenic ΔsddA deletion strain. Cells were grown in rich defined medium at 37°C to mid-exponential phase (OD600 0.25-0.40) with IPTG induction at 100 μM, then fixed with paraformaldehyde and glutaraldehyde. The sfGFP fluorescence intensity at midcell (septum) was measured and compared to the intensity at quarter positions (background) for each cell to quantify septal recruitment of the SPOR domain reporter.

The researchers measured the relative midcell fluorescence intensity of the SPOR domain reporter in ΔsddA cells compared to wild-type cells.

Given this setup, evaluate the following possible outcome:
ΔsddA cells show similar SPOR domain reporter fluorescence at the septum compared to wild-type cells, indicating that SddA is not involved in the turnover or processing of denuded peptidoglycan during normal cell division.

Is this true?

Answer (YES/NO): NO